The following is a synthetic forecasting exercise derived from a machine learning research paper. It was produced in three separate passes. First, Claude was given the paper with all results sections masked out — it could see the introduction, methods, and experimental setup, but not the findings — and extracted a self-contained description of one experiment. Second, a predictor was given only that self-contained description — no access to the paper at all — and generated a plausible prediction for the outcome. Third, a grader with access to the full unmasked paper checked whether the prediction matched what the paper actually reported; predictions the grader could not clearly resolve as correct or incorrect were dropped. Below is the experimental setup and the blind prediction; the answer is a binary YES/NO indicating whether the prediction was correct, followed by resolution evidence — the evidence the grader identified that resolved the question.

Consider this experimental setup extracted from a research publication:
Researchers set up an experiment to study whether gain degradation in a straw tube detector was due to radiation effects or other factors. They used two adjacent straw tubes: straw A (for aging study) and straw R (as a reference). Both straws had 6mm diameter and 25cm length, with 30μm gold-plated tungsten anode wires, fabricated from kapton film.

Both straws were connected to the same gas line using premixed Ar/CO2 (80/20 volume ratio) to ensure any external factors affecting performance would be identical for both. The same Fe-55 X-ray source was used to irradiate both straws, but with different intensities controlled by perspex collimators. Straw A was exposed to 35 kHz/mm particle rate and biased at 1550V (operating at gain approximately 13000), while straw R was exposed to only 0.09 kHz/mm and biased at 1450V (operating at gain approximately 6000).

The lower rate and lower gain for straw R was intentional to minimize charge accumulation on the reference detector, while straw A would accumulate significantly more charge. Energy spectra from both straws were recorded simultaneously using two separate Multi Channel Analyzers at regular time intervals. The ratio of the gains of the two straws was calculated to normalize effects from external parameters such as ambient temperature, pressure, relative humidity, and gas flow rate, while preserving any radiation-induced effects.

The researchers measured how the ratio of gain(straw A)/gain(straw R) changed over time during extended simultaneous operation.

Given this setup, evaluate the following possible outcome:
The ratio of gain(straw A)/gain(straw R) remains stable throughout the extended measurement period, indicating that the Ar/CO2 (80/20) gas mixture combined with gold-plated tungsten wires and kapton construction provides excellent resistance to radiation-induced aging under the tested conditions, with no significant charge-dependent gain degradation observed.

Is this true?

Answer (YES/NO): NO